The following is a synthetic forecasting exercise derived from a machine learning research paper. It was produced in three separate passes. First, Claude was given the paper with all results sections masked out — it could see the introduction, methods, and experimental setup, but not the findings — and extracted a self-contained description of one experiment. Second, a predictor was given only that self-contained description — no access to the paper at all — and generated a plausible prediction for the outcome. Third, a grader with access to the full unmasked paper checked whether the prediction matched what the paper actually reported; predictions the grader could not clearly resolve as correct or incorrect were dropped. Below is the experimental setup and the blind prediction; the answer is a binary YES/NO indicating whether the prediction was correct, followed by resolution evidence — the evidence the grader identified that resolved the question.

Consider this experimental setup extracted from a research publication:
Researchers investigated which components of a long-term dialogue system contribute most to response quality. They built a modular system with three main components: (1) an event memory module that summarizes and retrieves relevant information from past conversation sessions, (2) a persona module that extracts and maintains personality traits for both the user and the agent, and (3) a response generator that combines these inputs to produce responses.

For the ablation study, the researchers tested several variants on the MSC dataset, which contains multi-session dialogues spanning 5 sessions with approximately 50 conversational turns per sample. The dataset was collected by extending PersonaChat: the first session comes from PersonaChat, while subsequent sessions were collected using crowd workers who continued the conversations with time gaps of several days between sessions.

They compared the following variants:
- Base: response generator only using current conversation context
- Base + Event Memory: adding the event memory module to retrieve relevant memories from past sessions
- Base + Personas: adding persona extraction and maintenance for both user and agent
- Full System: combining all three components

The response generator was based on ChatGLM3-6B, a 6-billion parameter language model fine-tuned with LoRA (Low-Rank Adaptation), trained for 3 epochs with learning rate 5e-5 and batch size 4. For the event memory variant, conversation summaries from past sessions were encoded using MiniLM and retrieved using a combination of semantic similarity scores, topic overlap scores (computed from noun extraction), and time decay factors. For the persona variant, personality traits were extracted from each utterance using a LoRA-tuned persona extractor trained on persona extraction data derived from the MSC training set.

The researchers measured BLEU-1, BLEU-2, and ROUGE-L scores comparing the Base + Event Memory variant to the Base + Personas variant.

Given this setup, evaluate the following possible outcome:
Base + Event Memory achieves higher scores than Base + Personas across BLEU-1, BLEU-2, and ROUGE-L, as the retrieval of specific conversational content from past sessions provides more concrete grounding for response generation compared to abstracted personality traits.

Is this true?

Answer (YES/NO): YES